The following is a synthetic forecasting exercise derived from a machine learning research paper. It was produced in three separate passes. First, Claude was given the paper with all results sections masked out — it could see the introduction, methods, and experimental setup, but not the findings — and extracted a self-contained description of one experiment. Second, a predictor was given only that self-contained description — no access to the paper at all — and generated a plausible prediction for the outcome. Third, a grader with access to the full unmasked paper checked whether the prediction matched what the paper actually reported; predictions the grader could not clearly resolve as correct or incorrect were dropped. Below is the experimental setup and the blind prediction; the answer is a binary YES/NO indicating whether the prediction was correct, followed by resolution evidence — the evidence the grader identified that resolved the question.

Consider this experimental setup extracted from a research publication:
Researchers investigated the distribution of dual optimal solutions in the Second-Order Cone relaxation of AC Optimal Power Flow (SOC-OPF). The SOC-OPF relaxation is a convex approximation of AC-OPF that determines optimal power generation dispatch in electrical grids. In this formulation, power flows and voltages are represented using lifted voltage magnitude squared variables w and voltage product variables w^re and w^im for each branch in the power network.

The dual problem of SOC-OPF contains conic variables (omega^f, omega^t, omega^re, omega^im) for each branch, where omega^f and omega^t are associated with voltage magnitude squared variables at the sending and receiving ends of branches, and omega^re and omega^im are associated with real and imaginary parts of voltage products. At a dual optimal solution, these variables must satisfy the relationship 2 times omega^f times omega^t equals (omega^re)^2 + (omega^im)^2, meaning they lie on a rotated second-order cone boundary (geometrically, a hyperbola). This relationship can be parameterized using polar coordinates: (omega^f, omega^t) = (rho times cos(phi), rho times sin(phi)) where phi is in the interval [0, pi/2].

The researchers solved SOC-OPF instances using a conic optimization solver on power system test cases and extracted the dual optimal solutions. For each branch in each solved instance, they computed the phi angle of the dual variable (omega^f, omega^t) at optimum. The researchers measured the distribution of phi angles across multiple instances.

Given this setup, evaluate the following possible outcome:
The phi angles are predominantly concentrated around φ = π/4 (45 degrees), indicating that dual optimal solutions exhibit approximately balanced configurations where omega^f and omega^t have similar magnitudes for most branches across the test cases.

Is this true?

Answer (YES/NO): YES